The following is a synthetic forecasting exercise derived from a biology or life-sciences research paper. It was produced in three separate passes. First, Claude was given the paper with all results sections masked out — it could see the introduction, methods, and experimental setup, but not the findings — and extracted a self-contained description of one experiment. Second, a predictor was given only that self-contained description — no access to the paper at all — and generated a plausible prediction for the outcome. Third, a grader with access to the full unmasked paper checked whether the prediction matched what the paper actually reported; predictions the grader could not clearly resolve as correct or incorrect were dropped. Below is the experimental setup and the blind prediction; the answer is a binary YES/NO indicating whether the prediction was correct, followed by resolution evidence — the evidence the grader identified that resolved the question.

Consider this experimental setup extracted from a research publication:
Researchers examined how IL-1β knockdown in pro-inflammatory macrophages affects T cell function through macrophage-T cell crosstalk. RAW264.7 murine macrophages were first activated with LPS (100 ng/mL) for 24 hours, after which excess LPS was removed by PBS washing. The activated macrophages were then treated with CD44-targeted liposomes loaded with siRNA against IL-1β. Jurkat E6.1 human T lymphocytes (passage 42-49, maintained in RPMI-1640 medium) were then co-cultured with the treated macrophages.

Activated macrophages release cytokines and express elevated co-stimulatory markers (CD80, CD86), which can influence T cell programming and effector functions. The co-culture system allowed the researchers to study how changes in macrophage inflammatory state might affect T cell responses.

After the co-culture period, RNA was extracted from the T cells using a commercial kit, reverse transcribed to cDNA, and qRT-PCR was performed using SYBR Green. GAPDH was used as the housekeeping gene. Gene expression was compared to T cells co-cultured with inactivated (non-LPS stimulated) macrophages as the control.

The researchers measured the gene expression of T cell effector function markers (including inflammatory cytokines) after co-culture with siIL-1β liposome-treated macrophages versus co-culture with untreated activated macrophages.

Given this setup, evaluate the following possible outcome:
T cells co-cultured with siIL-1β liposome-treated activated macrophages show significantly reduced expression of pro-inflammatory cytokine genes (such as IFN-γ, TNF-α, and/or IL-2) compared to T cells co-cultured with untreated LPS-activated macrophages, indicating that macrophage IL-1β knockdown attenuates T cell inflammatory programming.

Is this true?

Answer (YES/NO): YES